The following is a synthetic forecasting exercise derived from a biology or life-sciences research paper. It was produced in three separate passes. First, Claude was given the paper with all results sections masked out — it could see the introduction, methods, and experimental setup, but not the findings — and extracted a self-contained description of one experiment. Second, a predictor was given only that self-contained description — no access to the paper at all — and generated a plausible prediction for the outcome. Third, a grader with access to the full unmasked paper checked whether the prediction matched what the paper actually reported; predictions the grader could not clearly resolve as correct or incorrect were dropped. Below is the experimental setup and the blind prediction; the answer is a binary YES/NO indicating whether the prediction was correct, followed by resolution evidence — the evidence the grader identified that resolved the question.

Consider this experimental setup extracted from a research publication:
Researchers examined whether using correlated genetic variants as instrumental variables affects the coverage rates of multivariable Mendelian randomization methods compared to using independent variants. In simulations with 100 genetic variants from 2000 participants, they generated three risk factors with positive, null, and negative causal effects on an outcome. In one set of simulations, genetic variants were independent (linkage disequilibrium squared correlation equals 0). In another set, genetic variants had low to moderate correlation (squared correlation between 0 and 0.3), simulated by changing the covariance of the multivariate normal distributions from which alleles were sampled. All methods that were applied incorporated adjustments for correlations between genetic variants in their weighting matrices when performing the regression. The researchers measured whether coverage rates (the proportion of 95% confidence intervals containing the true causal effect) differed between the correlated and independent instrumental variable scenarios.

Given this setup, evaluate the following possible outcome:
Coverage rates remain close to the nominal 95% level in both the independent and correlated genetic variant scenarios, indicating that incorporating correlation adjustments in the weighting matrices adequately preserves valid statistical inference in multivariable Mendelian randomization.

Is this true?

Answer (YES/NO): NO